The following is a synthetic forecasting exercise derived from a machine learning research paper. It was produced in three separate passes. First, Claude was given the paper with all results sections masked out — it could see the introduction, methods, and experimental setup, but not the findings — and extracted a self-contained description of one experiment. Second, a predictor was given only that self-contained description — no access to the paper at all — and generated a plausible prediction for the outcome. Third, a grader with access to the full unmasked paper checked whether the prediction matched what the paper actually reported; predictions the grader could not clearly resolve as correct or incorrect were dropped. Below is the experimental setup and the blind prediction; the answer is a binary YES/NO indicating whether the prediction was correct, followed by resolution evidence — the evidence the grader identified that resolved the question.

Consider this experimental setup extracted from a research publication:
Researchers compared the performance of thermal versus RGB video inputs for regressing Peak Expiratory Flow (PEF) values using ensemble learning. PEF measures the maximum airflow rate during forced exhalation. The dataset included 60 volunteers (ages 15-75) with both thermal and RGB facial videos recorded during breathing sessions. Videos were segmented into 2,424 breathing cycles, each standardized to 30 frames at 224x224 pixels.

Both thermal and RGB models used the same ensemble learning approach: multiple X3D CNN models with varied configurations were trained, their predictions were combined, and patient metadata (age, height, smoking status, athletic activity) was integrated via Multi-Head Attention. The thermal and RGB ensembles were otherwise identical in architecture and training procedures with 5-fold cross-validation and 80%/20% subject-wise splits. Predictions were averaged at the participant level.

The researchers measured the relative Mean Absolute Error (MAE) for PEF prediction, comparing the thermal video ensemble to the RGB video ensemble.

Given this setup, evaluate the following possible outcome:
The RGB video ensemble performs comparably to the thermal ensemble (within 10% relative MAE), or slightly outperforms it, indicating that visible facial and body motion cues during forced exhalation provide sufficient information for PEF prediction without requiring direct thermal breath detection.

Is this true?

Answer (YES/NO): NO